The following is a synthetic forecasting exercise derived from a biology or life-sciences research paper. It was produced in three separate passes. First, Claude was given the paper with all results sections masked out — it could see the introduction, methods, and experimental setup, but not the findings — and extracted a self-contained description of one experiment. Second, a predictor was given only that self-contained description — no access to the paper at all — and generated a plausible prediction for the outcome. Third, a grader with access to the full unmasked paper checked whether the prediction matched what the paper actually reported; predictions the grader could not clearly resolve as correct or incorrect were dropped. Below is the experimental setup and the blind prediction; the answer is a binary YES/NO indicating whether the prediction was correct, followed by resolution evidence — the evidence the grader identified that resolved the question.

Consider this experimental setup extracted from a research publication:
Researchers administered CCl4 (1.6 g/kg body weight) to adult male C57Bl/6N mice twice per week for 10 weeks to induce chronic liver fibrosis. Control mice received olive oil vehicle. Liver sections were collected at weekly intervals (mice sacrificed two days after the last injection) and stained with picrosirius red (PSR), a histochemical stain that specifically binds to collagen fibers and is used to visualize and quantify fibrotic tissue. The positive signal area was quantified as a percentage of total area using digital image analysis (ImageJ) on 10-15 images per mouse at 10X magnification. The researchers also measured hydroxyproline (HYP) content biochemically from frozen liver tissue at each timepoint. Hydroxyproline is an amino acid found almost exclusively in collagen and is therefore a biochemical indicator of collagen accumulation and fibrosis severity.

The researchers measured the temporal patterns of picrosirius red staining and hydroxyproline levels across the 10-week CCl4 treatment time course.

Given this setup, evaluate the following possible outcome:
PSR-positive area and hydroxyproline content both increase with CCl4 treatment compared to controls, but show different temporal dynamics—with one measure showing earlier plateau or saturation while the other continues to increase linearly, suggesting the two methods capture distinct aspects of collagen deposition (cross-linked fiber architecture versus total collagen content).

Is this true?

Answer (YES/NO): NO